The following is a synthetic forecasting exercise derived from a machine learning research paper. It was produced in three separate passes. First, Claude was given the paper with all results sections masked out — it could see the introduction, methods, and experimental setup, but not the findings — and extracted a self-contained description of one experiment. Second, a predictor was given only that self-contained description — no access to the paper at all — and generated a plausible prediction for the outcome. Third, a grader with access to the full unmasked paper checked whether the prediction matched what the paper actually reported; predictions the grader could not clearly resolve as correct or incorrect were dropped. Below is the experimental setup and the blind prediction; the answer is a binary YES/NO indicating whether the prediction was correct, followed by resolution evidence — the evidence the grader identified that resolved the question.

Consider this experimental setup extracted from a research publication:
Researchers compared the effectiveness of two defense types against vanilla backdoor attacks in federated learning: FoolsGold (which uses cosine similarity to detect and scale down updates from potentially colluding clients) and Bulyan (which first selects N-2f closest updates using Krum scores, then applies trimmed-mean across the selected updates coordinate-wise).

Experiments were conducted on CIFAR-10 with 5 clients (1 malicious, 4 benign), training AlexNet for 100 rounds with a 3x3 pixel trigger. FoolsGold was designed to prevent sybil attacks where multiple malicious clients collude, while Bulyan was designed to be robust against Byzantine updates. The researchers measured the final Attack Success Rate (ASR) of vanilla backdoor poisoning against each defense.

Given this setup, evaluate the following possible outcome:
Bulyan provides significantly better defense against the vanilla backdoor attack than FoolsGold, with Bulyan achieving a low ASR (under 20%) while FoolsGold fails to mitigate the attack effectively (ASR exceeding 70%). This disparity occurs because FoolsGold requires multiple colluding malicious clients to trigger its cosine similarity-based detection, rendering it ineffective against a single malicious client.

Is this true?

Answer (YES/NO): NO